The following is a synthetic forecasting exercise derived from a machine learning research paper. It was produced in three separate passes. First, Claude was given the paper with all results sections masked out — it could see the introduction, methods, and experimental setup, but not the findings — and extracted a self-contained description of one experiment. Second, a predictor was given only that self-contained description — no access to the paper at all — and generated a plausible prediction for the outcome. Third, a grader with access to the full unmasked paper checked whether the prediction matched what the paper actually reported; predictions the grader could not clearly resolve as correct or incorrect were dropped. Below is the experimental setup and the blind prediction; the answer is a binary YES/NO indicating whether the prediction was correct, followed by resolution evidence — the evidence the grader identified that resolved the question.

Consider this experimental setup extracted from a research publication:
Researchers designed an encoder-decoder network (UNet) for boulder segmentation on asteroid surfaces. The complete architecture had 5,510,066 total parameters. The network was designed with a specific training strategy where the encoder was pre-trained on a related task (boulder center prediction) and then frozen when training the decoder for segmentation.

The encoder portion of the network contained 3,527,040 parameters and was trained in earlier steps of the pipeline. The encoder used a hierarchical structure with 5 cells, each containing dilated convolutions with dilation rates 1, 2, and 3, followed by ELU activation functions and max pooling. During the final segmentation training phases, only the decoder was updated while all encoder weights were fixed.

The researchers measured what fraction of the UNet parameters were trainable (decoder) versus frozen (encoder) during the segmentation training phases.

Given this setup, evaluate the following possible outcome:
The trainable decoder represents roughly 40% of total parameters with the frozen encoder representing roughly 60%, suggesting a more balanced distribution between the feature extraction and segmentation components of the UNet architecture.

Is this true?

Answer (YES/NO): NO